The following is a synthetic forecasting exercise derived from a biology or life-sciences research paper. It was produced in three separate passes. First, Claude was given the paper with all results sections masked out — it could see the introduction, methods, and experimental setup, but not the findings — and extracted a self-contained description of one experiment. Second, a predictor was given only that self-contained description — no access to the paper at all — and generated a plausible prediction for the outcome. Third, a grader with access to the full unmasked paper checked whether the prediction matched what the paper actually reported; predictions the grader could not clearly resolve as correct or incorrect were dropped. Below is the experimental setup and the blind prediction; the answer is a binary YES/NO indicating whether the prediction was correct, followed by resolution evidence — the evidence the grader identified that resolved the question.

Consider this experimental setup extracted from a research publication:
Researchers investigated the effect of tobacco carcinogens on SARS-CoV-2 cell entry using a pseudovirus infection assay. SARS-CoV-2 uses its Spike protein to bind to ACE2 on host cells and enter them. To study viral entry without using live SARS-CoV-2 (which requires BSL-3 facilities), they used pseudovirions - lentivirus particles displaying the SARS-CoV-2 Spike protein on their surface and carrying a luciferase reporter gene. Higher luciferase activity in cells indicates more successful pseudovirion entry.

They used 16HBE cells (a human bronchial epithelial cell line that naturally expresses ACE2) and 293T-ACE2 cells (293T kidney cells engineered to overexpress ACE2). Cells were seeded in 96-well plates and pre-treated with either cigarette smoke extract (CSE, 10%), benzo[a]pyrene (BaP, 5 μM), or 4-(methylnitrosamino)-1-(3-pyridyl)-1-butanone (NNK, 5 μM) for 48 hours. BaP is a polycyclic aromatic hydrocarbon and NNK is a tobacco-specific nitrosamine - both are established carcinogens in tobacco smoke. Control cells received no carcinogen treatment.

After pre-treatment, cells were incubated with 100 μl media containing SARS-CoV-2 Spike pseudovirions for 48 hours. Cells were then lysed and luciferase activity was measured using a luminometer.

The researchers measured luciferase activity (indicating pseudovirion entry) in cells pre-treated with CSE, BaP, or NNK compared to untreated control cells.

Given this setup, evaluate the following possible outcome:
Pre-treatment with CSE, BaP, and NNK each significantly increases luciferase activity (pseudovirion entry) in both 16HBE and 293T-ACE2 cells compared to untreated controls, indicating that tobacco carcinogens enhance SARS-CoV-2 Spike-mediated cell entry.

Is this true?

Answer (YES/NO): NO